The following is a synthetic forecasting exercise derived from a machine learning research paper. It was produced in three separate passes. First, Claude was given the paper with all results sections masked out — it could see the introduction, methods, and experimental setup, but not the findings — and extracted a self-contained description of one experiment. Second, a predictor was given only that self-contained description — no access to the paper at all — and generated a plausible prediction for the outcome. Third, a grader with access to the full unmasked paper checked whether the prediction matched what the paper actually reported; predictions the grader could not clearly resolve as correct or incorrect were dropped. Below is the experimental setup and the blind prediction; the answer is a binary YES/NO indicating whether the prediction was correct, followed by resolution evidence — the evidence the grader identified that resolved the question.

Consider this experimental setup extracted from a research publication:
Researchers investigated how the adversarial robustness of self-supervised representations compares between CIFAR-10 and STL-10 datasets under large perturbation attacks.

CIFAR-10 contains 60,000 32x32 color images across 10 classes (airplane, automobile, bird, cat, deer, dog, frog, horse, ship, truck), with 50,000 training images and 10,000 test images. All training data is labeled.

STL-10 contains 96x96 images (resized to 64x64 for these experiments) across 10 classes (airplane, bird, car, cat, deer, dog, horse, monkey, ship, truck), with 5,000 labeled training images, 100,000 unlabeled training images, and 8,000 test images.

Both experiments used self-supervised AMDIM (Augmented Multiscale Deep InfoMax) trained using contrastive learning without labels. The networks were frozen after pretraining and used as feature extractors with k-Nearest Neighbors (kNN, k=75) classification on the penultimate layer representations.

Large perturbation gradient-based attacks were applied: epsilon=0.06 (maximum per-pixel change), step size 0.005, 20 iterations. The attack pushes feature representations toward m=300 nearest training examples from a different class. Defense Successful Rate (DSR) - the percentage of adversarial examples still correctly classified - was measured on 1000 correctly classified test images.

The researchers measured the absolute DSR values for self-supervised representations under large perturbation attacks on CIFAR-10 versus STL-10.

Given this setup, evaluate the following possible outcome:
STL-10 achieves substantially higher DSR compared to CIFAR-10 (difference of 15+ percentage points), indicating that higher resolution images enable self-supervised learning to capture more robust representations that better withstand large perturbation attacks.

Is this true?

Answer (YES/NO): YES